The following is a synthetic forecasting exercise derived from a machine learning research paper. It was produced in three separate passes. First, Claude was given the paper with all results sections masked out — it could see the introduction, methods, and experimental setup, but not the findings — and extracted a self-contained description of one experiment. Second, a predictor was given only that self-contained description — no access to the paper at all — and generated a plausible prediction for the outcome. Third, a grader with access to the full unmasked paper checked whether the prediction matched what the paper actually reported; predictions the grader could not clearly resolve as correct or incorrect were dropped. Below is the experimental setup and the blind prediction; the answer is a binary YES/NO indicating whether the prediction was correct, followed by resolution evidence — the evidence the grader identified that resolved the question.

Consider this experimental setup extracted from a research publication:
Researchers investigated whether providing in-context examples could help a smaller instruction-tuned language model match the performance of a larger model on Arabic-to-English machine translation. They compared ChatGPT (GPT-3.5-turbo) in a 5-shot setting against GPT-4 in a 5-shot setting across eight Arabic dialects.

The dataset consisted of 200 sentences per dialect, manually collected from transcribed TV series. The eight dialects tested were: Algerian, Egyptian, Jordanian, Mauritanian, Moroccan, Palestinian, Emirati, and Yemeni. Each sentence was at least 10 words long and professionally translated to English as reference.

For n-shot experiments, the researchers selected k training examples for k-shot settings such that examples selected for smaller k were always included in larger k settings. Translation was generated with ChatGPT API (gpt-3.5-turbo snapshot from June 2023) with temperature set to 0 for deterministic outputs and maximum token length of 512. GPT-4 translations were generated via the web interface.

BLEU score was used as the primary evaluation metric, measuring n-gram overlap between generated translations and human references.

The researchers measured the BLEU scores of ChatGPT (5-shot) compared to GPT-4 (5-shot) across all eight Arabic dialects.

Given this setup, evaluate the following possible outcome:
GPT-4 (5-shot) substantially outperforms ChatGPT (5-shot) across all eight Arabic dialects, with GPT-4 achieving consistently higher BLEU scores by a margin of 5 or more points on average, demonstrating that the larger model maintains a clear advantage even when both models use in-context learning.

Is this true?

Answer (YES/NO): NO